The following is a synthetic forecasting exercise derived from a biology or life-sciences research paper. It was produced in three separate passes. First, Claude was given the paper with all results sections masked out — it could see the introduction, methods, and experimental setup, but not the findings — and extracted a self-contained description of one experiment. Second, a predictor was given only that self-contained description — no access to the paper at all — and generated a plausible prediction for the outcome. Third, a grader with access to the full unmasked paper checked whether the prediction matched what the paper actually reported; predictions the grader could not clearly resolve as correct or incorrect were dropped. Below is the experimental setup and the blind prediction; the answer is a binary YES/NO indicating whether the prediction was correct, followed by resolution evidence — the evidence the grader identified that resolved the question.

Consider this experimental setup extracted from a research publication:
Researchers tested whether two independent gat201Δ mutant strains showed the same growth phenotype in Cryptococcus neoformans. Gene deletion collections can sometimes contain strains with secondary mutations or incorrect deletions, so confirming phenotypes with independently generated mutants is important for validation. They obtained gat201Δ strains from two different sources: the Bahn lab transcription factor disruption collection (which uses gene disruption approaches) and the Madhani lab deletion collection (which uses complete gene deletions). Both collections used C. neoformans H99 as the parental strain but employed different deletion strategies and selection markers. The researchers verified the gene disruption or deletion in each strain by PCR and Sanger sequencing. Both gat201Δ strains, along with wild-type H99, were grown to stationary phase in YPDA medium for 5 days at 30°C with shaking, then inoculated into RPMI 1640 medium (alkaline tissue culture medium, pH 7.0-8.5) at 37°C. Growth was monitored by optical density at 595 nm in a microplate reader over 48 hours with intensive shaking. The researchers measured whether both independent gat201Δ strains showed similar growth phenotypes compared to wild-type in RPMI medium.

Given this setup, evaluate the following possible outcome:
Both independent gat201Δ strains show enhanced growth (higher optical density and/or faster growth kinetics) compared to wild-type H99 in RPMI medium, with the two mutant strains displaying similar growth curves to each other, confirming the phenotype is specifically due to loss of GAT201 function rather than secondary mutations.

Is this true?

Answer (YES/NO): YES